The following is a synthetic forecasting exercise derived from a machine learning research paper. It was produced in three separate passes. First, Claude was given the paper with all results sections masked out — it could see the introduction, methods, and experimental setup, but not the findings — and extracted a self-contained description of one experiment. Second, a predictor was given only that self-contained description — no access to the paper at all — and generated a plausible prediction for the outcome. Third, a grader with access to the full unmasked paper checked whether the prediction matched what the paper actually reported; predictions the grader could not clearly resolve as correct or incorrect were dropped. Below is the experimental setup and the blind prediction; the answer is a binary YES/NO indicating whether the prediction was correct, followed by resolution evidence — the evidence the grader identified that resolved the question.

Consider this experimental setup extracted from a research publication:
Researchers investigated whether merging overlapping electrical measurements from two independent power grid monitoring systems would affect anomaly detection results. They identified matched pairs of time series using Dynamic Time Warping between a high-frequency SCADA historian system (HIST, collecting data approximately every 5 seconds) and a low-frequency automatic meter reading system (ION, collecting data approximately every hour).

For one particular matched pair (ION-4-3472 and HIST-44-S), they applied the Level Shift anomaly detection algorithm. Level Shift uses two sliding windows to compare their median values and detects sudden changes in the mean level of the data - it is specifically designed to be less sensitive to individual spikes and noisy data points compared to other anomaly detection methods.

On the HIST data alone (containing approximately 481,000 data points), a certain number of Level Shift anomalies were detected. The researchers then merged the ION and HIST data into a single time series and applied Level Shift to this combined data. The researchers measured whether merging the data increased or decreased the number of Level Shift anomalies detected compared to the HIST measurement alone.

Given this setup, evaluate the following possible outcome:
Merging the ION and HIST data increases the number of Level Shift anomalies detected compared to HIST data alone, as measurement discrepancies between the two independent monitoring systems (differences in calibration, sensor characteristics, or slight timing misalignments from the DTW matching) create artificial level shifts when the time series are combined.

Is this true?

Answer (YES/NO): NO